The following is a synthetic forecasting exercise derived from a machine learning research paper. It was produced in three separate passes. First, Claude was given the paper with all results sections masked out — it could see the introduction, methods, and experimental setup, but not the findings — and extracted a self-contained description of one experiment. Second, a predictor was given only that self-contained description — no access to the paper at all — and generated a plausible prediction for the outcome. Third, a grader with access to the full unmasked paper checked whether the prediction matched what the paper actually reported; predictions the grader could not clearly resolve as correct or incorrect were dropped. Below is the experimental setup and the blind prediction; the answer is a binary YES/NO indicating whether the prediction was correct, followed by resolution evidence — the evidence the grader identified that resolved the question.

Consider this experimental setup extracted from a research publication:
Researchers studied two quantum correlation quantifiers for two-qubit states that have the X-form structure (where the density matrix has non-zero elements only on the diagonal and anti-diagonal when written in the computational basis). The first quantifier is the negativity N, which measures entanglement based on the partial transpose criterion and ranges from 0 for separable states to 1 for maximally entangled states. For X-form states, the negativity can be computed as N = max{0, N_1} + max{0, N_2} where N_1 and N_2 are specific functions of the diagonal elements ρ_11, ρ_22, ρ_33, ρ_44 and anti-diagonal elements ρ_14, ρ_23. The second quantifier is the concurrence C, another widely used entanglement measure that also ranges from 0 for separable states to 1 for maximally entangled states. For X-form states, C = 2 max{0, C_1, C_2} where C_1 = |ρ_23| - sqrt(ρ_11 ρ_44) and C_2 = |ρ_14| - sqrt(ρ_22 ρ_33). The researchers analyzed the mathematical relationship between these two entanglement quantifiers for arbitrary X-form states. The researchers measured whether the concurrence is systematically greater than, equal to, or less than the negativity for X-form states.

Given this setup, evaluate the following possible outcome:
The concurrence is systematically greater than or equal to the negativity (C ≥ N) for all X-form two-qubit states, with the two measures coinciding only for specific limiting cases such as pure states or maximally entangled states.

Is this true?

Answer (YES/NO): YES